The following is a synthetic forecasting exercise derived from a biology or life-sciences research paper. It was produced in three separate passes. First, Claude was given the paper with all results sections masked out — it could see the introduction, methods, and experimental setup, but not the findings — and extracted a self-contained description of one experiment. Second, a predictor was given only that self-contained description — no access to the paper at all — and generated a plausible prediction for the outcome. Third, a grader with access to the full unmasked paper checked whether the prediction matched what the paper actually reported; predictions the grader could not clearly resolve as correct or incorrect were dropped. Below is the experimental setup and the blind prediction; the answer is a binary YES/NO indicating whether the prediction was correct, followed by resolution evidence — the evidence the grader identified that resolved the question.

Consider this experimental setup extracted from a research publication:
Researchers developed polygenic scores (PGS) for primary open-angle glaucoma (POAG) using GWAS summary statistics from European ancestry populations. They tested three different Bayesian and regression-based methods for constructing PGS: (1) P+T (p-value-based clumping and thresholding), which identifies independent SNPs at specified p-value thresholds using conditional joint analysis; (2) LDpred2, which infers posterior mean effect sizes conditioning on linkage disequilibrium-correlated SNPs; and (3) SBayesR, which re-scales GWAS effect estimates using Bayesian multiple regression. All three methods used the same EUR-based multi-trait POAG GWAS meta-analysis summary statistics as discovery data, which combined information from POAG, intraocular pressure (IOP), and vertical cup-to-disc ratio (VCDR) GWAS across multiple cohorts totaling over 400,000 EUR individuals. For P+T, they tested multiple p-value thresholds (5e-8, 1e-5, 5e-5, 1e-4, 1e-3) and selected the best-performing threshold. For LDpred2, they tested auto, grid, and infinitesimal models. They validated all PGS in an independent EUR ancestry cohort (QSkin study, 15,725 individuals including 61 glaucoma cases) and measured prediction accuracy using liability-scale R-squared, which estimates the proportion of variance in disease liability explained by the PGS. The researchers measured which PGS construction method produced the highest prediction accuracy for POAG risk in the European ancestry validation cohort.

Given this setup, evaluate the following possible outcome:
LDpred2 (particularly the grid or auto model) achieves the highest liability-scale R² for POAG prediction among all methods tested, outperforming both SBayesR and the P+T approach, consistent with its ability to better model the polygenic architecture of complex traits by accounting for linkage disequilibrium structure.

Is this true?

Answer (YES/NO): NO